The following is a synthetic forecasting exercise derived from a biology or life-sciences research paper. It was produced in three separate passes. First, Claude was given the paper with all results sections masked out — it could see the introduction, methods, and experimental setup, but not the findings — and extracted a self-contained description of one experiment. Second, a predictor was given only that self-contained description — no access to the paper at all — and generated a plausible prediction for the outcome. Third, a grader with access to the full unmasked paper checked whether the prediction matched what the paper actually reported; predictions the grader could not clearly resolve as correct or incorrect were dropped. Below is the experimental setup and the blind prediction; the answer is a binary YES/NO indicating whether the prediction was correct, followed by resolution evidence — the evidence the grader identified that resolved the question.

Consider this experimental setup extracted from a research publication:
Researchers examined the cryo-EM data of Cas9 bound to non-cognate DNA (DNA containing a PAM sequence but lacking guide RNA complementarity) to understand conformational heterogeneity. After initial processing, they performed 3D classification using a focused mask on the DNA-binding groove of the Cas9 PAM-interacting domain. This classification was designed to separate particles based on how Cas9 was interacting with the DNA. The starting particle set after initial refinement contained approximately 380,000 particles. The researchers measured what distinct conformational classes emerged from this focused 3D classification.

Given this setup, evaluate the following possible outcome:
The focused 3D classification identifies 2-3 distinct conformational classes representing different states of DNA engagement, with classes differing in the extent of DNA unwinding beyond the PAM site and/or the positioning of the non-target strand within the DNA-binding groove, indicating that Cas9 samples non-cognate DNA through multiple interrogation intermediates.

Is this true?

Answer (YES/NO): NO